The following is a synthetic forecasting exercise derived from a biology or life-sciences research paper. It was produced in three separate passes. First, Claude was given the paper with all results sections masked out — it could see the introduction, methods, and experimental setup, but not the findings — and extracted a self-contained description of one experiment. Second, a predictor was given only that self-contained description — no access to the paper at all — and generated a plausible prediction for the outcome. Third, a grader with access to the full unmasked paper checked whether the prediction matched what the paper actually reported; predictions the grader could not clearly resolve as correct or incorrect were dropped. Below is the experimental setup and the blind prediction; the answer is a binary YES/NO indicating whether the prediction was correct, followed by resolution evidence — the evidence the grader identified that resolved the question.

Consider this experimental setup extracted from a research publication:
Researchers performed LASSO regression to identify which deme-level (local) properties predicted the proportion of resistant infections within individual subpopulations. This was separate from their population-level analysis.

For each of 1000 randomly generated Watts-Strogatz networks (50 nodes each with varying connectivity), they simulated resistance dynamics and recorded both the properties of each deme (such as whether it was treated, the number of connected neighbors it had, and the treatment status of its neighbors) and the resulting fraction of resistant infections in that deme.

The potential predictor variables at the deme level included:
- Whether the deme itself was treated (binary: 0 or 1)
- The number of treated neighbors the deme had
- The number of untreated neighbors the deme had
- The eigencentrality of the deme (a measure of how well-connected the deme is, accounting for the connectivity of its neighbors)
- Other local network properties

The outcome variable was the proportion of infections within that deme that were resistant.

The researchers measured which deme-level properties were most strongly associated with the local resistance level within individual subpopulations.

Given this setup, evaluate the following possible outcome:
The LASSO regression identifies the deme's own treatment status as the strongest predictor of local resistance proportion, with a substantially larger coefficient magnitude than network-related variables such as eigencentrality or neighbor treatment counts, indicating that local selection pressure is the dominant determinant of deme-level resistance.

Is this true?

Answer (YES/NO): YES